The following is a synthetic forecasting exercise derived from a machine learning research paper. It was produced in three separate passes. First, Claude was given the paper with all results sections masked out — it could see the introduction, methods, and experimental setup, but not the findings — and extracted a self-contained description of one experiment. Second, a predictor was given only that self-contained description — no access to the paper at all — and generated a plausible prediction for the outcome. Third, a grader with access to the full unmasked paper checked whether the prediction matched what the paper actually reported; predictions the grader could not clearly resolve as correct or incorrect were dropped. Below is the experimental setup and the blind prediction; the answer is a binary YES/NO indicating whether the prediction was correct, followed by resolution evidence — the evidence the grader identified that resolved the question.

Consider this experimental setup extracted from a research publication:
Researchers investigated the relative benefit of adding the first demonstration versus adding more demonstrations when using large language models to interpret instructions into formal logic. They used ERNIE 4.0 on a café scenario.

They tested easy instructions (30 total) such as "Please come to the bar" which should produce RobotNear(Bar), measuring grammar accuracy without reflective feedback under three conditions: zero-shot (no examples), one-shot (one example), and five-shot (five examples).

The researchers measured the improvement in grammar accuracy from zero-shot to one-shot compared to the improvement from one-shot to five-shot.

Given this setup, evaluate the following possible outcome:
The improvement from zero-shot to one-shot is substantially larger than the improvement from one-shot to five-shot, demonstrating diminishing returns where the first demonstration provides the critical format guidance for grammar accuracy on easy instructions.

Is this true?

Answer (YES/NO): YES